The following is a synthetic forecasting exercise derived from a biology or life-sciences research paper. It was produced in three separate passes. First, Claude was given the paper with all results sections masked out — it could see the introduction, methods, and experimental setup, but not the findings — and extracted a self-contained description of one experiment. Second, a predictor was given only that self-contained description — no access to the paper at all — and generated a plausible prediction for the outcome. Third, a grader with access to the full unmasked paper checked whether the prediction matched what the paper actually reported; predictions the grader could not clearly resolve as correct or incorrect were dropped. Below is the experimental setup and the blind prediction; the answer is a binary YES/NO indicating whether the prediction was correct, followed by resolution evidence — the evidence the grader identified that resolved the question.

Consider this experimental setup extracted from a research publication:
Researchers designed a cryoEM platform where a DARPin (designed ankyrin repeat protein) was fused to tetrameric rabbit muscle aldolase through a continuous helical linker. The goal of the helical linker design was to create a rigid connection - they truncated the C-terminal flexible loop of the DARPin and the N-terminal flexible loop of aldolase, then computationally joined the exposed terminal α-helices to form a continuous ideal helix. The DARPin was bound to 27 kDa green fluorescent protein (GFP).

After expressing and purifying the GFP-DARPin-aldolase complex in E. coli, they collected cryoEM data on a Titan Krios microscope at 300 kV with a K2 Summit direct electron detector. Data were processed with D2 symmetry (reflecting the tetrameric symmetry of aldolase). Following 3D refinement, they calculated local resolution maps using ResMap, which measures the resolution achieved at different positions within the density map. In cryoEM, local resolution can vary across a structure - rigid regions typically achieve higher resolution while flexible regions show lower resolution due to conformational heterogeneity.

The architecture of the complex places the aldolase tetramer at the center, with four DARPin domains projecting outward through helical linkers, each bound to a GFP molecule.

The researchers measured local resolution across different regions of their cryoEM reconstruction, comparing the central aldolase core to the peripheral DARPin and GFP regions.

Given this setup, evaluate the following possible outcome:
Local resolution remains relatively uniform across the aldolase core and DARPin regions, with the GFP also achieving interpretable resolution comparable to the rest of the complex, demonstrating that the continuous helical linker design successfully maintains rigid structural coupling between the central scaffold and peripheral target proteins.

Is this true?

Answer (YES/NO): NO